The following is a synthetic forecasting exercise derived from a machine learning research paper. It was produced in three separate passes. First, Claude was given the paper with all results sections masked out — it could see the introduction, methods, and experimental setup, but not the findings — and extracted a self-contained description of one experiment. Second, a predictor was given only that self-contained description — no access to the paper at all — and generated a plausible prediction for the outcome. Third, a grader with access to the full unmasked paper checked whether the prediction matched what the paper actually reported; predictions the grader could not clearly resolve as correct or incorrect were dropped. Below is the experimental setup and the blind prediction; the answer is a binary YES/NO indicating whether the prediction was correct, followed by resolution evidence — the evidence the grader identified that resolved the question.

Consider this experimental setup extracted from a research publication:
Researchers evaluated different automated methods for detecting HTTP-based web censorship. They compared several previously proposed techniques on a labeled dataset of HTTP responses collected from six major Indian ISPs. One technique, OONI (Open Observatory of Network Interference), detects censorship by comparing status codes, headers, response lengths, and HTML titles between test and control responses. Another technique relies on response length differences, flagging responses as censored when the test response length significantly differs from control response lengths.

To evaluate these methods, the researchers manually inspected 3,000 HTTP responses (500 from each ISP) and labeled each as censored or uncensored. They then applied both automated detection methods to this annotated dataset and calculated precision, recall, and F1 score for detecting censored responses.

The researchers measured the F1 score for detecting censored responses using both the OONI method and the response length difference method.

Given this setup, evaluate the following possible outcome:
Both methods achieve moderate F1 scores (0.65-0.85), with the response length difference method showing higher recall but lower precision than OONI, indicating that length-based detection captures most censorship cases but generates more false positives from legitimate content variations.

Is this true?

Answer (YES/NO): NO